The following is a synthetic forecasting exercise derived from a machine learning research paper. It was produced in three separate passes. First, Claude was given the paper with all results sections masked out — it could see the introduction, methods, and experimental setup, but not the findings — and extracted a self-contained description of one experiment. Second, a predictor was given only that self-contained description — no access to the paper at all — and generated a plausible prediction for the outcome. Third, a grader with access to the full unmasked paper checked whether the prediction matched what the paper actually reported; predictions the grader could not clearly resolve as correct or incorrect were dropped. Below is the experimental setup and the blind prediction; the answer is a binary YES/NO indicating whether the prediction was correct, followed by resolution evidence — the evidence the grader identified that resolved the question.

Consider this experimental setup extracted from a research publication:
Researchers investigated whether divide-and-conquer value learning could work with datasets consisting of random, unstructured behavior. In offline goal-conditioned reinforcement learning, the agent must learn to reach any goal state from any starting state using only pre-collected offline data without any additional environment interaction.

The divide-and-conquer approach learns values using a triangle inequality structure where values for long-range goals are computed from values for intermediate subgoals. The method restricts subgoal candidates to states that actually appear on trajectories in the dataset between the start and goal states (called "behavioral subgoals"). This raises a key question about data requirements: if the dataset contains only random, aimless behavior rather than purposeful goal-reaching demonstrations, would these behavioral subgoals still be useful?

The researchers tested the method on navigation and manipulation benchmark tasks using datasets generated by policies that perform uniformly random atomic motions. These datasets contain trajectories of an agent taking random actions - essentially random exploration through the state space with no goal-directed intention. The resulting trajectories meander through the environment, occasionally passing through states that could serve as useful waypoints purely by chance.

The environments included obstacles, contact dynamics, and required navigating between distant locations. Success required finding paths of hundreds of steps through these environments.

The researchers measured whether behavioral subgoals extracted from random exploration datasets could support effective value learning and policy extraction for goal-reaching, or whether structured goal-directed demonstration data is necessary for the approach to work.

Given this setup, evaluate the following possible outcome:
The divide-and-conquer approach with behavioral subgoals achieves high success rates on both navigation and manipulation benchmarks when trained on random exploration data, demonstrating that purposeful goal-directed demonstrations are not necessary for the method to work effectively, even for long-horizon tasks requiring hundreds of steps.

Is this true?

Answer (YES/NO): YES